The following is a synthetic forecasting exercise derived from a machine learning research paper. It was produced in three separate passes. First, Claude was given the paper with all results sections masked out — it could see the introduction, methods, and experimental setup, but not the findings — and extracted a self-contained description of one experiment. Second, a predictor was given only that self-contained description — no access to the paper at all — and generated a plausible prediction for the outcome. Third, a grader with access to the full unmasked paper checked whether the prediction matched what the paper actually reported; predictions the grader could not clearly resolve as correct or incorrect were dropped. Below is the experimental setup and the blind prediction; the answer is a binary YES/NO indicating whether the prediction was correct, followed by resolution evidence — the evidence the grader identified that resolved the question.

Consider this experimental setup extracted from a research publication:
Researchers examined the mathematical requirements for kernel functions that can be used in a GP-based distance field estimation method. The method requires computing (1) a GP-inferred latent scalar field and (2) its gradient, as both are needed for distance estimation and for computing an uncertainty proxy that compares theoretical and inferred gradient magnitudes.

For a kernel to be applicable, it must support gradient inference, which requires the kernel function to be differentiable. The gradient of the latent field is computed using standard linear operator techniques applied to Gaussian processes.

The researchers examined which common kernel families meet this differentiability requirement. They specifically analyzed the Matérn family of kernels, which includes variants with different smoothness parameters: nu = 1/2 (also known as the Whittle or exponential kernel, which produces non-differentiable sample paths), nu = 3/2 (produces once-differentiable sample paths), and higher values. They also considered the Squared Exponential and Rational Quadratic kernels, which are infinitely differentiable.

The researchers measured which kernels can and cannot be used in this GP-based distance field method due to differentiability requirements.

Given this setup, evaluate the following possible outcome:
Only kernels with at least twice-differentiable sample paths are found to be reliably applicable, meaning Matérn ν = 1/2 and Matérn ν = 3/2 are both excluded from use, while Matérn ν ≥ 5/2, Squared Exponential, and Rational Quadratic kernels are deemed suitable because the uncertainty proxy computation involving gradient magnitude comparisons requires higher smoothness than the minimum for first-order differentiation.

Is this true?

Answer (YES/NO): NO